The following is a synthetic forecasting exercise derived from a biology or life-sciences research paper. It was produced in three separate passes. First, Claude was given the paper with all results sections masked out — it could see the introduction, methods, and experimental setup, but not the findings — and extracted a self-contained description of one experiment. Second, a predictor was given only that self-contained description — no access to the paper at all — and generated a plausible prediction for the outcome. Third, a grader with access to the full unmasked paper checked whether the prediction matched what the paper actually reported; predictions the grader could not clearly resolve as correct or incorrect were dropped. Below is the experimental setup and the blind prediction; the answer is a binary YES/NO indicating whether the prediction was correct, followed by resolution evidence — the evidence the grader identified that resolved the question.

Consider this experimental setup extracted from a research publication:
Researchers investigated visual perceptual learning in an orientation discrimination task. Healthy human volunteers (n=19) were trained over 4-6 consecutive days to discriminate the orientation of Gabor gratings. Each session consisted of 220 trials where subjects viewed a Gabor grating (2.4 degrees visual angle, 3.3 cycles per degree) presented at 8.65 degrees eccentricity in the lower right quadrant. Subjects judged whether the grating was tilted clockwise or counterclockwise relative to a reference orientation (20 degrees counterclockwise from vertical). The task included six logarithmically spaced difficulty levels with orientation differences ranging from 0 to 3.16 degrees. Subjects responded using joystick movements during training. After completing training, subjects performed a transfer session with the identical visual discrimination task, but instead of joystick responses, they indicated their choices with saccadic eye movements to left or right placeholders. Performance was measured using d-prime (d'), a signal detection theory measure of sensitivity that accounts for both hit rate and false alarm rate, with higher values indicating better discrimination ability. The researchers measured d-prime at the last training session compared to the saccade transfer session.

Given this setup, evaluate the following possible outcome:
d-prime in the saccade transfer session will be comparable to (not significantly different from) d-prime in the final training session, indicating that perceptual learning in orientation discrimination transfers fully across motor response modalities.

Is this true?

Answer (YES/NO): NO